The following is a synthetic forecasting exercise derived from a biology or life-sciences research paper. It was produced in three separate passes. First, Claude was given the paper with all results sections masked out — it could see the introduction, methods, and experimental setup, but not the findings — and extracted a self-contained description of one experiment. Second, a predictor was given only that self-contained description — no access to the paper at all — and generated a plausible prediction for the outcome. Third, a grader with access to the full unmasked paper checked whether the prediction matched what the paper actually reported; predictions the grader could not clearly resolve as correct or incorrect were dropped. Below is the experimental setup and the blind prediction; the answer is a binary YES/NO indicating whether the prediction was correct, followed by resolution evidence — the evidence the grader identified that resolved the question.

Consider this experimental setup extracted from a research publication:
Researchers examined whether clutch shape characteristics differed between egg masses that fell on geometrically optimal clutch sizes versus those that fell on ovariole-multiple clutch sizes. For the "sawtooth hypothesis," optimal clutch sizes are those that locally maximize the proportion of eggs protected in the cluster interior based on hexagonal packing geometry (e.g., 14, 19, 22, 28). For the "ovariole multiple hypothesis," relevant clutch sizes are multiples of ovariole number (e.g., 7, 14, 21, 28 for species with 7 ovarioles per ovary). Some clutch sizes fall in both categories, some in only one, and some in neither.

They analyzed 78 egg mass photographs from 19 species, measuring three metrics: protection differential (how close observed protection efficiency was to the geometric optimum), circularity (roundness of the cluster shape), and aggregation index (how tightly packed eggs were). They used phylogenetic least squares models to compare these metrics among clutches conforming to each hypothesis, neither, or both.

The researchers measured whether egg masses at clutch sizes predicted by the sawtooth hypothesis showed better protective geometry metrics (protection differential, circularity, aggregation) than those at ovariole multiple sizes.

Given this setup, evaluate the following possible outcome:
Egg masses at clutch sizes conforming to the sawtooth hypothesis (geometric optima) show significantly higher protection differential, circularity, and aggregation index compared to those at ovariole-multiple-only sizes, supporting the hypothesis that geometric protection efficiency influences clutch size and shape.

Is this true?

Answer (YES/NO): NO